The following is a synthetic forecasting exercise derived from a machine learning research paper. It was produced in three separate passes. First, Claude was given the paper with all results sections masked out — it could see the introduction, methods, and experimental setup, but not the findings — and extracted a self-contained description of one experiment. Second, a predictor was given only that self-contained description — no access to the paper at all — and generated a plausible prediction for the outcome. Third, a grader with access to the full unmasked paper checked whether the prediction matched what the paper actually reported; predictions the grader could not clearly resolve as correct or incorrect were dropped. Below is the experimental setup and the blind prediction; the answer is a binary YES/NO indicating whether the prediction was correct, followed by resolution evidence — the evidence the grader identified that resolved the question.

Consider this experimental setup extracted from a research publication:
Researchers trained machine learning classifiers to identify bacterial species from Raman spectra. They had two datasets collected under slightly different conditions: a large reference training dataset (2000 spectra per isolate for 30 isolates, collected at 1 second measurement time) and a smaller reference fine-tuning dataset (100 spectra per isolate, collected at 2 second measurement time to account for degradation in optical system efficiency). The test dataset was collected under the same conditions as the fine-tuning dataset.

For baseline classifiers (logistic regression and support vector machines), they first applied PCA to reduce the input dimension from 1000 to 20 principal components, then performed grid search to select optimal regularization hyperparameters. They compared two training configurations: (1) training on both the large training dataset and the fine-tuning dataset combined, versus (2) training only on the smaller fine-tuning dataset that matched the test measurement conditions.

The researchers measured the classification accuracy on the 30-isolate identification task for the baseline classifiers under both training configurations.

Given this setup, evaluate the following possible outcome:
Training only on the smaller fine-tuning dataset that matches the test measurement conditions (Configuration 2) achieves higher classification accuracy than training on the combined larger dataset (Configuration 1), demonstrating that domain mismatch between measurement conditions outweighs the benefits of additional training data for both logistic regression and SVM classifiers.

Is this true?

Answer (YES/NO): YES